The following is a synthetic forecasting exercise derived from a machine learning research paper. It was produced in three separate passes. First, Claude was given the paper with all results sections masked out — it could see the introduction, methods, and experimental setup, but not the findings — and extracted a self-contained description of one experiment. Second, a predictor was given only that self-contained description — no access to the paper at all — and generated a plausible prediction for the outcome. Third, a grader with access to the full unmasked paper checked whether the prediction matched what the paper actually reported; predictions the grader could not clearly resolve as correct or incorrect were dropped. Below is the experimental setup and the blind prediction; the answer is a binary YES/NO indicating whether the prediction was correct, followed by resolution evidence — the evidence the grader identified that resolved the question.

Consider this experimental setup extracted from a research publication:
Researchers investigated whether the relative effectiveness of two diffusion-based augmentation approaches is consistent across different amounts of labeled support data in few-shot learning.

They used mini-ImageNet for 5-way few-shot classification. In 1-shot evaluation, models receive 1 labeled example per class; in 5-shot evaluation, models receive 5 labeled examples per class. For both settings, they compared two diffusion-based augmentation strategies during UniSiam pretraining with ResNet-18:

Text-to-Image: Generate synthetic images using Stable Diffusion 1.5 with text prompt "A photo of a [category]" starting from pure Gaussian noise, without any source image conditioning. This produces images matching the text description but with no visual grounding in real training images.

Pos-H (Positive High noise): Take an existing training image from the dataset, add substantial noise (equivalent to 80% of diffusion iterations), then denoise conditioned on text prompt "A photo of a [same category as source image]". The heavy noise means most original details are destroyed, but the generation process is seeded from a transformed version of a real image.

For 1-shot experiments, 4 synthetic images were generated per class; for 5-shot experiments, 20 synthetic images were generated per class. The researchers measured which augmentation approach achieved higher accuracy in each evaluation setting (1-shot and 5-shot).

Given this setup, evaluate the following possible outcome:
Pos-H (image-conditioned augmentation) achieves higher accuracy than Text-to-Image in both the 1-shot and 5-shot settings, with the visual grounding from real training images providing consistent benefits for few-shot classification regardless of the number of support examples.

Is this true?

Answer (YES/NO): NO